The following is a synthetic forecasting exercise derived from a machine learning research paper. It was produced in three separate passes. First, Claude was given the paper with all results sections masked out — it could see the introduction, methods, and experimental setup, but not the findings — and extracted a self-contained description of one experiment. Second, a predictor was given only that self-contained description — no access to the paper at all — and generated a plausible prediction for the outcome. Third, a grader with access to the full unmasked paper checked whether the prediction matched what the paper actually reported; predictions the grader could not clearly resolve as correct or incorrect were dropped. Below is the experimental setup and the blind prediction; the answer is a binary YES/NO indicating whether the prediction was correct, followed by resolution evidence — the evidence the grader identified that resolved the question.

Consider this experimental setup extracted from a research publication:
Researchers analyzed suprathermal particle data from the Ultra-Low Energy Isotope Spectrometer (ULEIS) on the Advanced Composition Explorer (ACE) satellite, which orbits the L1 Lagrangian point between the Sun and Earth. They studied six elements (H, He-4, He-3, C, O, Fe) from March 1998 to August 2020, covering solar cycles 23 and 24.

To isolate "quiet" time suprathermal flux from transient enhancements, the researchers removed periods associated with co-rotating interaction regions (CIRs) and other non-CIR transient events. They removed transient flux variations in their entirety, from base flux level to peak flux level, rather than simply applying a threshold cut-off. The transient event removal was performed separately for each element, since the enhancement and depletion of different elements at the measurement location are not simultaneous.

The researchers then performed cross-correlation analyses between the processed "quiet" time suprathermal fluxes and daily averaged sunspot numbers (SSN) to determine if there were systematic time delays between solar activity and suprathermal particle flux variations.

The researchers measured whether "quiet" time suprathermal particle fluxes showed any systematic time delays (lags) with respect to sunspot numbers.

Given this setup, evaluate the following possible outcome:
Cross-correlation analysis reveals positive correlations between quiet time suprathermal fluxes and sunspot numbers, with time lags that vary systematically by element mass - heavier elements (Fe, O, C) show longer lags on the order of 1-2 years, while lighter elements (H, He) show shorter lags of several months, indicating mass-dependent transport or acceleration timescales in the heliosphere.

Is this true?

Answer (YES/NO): NO